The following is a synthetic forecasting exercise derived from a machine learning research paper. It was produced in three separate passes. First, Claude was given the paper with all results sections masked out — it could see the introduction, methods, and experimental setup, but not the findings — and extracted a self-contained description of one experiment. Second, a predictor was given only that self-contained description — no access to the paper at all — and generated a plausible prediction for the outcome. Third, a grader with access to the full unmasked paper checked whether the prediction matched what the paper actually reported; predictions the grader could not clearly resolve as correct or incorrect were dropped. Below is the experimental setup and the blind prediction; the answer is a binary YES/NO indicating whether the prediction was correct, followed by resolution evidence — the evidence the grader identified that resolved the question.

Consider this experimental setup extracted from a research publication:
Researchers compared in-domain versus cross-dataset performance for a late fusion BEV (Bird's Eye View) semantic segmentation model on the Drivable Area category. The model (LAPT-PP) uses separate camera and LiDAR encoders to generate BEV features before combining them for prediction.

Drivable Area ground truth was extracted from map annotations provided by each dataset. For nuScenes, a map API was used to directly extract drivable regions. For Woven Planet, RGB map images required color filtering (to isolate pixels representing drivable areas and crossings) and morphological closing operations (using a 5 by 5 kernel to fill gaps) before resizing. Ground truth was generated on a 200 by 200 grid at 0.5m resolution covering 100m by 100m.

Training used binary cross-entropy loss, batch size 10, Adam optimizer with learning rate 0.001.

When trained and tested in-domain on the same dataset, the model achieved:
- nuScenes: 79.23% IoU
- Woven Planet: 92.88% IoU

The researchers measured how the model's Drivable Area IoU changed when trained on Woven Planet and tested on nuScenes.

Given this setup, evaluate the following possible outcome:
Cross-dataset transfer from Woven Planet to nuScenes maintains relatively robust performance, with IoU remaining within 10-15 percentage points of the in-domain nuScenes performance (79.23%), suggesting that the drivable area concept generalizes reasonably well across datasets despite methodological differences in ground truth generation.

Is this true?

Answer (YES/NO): NO